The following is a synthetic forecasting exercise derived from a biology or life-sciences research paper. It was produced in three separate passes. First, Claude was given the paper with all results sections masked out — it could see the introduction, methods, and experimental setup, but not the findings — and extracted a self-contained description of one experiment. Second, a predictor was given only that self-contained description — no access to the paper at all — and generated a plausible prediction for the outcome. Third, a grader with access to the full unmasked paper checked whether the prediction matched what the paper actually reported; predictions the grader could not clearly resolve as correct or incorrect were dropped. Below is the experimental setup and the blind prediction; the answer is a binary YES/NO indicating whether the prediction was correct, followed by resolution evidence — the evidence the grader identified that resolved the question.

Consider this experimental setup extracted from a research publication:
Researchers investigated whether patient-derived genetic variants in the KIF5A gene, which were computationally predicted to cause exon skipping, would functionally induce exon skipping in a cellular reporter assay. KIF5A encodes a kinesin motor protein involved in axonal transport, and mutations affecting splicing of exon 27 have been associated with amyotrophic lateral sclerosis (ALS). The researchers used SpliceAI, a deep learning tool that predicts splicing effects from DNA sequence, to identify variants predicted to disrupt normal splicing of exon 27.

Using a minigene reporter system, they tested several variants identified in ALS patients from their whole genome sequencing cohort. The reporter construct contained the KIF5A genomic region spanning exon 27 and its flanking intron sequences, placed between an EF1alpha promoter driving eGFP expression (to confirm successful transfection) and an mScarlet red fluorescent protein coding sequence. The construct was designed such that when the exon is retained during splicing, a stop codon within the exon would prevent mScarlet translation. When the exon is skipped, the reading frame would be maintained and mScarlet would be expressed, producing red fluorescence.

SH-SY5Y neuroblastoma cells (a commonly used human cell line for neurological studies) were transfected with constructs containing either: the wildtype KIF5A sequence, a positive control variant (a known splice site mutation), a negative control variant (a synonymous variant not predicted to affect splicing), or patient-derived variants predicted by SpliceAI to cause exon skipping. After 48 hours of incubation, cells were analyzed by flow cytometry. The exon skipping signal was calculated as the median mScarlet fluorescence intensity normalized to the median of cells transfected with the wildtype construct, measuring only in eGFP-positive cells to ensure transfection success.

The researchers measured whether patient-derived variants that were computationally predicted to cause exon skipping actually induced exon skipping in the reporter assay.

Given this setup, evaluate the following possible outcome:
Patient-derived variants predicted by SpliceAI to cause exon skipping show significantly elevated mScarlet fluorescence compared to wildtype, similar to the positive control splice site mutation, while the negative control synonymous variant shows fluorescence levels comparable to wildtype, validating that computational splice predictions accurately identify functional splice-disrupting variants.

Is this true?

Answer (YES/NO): YES